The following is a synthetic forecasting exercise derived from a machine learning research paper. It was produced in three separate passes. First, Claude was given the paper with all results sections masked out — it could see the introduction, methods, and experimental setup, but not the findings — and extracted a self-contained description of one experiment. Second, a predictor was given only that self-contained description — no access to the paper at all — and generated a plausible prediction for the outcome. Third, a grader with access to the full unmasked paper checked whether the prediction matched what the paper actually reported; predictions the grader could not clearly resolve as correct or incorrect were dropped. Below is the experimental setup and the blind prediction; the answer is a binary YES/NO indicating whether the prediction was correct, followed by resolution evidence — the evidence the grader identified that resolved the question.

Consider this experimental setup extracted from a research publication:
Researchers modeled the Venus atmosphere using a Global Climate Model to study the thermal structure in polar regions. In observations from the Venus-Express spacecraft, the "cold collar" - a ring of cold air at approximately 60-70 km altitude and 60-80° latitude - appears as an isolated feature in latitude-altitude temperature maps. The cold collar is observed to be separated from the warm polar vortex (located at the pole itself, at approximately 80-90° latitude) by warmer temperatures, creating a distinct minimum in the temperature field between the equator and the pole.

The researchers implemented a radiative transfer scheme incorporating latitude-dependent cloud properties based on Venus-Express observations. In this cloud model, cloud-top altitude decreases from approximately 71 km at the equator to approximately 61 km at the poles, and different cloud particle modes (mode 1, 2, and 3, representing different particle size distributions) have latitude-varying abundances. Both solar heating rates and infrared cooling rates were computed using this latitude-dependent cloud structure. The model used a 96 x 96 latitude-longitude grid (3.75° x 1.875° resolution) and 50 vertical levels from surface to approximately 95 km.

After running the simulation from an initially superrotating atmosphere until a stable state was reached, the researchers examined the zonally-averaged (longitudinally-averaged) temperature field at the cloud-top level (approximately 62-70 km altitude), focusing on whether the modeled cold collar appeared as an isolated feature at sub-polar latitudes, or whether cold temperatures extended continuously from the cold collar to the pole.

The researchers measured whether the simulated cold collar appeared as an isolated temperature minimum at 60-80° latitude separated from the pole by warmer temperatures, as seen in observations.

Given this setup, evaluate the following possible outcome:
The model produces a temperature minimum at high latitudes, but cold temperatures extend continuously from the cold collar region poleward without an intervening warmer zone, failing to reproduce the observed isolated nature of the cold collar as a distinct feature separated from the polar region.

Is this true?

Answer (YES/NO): YES